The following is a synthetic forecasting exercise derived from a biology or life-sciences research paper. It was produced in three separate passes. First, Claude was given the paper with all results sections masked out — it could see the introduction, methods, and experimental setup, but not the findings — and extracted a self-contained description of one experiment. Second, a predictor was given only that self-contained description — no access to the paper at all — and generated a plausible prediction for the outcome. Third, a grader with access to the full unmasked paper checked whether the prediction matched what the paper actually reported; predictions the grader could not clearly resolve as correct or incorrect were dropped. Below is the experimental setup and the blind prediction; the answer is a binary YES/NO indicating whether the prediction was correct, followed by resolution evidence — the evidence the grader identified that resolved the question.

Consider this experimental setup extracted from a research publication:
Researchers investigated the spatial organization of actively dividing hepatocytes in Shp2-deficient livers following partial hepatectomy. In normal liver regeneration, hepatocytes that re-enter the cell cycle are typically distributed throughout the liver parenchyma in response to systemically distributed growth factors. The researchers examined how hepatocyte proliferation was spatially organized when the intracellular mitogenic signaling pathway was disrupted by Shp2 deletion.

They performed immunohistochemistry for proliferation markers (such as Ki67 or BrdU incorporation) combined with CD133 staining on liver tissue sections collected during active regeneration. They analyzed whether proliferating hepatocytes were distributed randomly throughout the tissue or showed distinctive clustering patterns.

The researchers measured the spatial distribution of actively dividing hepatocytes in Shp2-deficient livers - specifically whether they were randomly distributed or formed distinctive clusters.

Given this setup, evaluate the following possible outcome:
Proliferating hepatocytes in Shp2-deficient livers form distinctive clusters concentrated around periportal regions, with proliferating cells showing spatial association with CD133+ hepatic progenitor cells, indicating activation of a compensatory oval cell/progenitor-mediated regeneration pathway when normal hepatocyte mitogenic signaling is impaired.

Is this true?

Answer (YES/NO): NO